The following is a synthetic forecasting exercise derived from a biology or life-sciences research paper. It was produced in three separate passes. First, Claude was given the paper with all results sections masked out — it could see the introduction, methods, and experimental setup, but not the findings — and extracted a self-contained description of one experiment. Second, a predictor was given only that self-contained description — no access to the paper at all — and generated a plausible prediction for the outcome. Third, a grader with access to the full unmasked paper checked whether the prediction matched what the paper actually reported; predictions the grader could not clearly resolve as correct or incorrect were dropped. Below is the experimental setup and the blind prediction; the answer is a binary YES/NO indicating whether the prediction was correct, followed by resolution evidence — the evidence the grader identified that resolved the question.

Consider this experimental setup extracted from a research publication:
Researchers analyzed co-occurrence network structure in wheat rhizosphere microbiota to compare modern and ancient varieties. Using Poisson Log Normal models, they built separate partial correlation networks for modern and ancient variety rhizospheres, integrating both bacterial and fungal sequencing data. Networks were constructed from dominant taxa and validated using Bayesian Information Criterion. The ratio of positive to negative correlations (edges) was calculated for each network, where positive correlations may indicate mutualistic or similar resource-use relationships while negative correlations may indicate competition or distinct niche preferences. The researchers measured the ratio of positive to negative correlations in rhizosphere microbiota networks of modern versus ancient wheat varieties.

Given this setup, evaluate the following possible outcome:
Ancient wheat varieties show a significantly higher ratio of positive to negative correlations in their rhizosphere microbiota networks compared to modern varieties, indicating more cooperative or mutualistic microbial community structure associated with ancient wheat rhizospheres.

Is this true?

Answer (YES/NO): NO